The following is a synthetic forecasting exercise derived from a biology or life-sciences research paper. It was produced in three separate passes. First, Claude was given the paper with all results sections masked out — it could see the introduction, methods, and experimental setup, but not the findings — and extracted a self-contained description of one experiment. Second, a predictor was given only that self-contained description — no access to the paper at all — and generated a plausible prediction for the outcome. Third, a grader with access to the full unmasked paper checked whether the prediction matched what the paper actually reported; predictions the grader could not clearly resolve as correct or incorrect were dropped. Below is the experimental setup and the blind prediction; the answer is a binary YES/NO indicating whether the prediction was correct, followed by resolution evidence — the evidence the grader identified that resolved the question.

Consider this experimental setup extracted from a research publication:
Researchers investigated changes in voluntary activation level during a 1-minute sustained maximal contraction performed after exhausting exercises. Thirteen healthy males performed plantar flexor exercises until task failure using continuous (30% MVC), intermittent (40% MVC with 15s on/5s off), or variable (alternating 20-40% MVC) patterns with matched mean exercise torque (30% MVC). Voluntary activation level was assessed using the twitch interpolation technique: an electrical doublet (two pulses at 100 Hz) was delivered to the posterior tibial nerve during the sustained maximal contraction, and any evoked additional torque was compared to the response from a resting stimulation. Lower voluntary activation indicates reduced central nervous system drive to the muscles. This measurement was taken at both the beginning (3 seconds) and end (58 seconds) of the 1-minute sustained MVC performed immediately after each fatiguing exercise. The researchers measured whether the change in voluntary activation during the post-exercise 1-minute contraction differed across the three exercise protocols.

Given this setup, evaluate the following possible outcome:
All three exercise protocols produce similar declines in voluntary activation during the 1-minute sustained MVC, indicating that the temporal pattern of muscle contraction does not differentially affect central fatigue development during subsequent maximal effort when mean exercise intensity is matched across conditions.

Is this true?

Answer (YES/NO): YES